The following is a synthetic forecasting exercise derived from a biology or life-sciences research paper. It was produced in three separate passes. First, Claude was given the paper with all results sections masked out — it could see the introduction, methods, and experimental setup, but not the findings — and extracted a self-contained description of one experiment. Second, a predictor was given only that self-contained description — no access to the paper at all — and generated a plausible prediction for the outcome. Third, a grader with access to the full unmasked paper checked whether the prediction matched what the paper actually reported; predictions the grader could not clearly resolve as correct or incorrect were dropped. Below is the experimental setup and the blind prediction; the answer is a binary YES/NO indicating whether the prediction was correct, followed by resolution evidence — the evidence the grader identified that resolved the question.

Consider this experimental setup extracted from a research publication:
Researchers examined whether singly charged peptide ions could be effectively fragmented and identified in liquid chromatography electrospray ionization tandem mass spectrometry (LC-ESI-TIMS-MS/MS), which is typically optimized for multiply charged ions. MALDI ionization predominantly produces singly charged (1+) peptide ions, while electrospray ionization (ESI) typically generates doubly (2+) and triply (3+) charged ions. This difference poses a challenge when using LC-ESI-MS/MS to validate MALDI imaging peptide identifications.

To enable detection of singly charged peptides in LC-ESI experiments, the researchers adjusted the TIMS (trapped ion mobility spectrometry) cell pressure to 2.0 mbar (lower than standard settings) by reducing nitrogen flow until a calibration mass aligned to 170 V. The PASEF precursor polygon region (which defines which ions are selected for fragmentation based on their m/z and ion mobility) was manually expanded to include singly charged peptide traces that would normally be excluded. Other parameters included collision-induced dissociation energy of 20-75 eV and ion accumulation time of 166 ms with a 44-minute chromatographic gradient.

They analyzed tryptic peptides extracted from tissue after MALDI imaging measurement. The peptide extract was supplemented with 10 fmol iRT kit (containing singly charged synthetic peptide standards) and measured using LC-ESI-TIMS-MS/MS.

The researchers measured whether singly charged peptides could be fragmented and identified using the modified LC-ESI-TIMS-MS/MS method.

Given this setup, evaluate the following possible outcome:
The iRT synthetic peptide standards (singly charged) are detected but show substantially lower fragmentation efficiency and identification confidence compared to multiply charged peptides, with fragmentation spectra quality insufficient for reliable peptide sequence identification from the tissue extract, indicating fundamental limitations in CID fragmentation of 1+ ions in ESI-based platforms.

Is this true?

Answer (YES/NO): NO